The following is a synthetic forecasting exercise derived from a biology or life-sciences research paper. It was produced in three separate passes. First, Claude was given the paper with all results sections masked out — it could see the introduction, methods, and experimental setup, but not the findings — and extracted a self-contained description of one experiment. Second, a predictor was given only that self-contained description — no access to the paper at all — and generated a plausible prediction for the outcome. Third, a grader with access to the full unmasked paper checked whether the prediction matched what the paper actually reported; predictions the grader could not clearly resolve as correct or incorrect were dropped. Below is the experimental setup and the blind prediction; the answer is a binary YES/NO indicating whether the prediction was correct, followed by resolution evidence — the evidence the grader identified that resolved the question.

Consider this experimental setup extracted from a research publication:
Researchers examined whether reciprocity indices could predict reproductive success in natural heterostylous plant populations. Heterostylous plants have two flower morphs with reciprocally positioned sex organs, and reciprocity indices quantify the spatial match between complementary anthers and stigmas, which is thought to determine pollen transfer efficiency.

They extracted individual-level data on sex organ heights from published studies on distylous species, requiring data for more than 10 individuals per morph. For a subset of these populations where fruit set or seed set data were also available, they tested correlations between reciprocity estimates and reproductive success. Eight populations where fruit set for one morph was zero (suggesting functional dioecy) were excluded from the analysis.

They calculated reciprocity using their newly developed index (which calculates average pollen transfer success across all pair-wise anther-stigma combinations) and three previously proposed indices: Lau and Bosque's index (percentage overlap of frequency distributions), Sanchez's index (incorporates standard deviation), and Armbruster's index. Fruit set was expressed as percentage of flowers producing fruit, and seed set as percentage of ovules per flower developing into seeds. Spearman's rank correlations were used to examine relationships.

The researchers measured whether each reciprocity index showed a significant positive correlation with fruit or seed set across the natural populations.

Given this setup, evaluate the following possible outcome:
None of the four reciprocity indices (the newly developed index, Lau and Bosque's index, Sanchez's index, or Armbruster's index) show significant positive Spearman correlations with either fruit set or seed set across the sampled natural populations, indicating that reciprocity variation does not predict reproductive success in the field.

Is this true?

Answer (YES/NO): NO